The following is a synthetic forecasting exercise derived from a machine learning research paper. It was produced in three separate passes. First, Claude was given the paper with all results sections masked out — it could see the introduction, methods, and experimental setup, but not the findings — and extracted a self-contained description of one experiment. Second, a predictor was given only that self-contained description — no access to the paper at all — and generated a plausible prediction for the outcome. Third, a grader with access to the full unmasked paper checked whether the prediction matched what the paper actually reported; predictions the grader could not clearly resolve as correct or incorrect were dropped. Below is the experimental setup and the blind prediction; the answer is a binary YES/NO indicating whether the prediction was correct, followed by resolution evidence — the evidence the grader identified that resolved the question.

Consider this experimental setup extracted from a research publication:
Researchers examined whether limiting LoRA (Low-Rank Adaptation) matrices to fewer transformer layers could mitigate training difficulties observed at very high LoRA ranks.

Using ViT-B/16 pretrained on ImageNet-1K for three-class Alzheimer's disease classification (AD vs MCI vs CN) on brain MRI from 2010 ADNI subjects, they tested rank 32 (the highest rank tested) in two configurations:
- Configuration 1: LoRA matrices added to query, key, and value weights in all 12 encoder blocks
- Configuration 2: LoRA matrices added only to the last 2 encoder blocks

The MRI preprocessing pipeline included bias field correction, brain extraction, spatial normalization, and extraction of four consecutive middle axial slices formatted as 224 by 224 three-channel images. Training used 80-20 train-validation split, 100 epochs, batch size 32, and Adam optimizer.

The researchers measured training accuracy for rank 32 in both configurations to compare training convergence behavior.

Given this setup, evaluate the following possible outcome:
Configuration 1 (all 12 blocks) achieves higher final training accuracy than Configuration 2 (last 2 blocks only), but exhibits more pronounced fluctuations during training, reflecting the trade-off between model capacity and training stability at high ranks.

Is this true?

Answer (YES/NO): NO